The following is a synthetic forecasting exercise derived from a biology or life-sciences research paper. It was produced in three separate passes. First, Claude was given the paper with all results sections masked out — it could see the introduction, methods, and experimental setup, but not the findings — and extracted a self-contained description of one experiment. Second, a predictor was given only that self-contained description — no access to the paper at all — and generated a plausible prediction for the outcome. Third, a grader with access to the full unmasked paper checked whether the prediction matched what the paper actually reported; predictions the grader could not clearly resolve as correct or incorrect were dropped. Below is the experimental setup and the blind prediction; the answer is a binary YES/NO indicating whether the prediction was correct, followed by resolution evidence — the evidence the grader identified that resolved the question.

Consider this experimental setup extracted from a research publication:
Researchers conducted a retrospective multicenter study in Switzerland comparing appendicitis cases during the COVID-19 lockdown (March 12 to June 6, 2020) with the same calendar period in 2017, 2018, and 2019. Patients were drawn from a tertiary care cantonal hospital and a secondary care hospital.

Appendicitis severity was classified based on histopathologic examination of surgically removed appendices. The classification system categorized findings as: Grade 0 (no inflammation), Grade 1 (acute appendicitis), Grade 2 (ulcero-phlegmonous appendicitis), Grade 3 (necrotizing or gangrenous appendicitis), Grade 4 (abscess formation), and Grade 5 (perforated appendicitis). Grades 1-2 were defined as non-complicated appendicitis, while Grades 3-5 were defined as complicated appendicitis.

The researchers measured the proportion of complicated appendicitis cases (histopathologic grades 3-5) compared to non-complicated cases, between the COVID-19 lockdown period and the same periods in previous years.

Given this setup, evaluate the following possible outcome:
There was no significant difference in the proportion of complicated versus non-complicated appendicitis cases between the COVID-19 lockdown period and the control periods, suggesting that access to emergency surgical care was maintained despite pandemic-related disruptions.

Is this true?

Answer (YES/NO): NO